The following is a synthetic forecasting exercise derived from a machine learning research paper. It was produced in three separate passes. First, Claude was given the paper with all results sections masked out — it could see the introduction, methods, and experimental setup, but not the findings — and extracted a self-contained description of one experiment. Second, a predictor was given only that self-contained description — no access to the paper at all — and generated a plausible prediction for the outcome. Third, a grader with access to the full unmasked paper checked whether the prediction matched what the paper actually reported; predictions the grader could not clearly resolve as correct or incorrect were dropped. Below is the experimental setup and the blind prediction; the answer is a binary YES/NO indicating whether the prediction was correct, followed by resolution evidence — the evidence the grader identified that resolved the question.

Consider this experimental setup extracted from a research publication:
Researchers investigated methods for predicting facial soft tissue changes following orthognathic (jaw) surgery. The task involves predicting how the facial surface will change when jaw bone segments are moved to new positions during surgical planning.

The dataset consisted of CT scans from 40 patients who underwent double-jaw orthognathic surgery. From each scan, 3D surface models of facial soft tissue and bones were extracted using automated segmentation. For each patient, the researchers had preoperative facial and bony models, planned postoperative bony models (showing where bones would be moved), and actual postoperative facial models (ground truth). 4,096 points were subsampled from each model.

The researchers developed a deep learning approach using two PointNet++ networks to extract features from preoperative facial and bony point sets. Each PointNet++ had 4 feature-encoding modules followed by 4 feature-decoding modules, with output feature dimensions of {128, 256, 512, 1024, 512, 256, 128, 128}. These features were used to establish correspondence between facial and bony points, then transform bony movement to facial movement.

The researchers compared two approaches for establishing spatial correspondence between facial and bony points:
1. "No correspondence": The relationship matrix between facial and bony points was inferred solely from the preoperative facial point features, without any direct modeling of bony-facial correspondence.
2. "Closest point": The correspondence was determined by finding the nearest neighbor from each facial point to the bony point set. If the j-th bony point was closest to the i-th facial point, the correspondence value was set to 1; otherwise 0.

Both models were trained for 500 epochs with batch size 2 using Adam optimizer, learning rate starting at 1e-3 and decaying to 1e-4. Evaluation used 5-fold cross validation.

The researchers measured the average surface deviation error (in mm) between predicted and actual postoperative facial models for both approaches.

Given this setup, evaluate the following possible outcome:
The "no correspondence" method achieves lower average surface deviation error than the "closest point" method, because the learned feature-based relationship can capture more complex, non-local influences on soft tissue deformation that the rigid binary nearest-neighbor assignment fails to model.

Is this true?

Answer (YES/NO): NO